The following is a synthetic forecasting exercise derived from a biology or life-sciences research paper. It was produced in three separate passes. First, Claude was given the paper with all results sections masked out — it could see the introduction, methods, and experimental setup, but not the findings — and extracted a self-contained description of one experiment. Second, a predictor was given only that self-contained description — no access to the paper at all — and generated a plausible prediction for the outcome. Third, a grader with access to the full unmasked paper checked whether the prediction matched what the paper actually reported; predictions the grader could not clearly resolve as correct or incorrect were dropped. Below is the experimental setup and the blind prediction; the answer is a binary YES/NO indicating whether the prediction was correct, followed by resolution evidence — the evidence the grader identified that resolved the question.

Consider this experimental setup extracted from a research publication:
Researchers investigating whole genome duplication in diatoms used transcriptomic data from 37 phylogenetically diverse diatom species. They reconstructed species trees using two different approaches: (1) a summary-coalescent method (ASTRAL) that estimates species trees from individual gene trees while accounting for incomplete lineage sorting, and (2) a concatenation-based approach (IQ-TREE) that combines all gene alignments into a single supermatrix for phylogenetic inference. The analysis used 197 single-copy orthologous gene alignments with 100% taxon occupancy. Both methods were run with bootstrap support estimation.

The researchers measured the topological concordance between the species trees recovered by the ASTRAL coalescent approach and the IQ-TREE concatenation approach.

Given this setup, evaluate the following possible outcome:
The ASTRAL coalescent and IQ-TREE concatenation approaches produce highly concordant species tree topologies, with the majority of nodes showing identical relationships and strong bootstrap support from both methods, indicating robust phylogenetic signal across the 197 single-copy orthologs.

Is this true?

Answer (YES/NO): YES